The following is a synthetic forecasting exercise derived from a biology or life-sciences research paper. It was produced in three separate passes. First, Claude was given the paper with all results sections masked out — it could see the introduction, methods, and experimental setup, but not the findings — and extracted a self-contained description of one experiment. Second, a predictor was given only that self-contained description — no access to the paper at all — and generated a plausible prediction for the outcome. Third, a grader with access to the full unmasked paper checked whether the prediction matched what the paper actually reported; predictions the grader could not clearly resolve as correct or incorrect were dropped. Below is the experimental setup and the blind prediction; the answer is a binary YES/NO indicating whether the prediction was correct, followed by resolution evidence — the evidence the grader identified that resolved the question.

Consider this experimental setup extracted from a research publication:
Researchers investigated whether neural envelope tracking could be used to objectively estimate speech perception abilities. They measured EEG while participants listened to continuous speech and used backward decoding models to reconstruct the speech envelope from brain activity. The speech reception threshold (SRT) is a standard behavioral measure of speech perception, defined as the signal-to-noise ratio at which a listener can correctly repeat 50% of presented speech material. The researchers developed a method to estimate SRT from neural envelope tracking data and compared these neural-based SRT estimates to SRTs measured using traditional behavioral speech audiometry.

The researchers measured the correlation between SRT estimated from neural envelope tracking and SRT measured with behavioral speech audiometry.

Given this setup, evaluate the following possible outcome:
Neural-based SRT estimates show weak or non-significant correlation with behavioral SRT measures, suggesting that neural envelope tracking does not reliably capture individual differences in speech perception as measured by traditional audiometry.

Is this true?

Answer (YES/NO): NO